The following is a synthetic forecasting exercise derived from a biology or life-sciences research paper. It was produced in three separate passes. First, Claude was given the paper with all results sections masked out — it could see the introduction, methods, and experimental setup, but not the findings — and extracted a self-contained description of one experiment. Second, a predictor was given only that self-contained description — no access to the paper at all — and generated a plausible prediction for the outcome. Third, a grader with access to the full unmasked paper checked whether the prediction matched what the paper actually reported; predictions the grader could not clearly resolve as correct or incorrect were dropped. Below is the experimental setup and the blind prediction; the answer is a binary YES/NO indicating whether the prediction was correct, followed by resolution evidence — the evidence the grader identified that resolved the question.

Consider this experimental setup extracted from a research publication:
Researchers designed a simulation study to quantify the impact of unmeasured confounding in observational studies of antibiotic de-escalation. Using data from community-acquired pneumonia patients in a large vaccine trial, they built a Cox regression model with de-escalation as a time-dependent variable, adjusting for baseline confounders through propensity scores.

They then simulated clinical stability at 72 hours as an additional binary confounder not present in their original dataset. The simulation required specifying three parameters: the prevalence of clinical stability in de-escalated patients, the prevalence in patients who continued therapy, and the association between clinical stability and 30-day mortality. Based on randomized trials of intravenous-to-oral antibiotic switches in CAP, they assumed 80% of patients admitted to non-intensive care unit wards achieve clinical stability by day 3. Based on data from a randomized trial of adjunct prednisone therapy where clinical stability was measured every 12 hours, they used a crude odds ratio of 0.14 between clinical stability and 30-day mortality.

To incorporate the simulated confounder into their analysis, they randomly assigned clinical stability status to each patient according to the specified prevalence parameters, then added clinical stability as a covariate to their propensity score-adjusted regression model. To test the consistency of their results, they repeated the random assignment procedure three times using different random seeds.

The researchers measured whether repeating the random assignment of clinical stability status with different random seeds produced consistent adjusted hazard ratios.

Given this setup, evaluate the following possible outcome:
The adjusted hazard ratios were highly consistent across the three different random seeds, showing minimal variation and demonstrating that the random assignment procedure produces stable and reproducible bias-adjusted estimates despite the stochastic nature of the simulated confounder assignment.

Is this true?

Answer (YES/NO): YES